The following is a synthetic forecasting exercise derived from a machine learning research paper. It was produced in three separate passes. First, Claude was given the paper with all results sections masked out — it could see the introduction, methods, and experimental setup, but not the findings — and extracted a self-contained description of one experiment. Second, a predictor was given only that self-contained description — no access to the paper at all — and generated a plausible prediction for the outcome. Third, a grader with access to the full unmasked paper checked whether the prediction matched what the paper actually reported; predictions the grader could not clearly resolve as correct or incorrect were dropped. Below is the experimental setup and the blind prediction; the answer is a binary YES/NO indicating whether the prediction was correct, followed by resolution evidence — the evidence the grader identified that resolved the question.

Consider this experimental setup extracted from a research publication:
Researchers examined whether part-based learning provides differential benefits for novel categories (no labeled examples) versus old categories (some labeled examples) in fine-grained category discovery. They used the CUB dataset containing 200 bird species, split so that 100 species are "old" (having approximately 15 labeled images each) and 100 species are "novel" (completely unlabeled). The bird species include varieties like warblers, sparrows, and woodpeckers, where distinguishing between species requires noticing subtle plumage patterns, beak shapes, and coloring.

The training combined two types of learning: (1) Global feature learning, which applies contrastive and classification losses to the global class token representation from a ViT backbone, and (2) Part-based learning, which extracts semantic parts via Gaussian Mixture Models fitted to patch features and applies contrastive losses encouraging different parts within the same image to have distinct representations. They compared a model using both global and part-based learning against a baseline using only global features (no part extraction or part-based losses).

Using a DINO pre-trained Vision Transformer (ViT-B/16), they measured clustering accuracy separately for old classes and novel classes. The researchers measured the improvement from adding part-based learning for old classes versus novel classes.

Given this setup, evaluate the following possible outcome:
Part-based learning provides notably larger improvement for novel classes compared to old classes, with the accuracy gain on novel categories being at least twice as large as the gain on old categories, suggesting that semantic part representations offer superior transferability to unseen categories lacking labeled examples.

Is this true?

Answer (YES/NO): YES